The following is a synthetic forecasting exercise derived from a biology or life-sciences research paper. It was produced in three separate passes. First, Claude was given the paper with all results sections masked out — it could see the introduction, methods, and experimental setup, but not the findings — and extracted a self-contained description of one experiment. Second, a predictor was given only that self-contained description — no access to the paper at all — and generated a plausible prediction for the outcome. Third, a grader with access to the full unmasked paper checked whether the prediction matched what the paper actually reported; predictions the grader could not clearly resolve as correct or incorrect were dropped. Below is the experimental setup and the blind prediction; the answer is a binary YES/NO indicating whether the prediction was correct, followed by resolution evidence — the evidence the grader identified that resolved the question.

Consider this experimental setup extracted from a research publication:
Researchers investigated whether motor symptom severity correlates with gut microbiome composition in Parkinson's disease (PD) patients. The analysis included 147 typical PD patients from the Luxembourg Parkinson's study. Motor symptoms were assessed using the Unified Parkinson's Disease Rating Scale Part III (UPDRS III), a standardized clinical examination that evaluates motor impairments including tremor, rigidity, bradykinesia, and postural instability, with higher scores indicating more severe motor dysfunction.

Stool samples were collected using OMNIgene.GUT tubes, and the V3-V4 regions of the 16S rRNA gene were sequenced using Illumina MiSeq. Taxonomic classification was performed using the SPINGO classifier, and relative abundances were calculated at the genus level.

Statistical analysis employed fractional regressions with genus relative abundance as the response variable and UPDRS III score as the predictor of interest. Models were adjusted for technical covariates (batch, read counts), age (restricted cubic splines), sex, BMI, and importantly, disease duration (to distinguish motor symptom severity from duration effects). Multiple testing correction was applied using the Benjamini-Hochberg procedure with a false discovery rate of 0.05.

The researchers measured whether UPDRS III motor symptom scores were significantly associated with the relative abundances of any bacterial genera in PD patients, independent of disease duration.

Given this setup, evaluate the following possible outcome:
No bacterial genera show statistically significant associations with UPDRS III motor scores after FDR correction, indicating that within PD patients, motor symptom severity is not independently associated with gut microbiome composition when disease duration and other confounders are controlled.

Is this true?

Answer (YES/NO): NO